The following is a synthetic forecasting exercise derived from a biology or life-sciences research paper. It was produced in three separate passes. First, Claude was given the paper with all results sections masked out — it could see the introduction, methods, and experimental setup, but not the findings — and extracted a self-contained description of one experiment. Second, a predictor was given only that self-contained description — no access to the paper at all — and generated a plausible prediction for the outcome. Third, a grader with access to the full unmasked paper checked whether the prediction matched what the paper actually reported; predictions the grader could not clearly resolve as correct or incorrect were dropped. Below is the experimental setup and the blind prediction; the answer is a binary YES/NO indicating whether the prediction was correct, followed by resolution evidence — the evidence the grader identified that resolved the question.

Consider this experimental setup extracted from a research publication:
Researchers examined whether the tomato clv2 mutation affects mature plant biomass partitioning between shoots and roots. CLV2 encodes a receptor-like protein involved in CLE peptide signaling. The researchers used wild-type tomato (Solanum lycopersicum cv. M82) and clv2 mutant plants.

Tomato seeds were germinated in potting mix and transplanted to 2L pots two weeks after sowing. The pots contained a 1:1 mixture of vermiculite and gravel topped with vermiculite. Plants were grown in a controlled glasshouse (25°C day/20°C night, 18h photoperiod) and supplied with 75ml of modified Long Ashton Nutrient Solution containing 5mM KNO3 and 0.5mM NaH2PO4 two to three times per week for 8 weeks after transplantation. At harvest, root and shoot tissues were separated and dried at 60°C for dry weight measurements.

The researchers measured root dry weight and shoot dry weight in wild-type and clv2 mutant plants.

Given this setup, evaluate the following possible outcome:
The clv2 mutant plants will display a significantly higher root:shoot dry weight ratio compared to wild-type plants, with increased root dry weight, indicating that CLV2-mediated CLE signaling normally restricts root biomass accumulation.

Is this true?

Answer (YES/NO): NO